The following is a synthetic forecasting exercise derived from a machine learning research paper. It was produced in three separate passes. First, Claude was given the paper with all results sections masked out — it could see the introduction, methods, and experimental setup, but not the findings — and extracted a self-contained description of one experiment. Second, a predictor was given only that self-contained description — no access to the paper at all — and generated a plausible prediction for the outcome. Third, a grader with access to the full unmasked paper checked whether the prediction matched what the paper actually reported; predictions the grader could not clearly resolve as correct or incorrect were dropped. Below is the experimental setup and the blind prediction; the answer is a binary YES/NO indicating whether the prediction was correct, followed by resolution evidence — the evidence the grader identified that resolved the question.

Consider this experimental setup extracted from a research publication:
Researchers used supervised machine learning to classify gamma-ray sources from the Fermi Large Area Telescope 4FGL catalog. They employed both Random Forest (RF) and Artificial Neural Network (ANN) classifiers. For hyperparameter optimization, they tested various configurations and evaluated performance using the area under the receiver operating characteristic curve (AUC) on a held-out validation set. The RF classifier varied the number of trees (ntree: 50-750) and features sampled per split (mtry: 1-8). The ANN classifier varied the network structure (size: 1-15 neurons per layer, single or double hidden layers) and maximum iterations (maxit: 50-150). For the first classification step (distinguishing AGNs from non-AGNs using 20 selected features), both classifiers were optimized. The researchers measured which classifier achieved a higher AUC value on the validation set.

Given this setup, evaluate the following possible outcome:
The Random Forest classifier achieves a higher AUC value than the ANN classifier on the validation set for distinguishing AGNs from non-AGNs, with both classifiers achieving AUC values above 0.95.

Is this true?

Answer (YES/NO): YES